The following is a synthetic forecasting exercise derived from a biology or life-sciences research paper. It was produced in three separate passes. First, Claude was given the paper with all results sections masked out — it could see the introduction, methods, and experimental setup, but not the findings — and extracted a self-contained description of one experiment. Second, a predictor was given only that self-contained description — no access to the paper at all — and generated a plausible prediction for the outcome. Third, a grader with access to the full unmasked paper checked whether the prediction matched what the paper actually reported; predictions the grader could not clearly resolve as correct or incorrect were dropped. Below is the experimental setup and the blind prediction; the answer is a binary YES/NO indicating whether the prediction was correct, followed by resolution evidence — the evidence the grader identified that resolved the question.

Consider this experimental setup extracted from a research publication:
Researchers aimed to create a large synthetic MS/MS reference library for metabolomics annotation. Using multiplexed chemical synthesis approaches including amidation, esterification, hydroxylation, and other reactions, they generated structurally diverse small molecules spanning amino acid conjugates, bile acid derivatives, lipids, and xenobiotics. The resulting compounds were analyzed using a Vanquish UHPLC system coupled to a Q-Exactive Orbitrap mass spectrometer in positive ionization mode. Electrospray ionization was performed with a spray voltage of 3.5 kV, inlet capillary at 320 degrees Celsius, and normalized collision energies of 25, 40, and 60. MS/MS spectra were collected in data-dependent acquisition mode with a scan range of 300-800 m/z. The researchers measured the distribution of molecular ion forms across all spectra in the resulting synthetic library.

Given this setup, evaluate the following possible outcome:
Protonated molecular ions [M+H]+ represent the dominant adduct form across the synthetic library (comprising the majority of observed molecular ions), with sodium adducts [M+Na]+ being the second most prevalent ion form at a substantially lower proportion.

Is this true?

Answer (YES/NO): NO